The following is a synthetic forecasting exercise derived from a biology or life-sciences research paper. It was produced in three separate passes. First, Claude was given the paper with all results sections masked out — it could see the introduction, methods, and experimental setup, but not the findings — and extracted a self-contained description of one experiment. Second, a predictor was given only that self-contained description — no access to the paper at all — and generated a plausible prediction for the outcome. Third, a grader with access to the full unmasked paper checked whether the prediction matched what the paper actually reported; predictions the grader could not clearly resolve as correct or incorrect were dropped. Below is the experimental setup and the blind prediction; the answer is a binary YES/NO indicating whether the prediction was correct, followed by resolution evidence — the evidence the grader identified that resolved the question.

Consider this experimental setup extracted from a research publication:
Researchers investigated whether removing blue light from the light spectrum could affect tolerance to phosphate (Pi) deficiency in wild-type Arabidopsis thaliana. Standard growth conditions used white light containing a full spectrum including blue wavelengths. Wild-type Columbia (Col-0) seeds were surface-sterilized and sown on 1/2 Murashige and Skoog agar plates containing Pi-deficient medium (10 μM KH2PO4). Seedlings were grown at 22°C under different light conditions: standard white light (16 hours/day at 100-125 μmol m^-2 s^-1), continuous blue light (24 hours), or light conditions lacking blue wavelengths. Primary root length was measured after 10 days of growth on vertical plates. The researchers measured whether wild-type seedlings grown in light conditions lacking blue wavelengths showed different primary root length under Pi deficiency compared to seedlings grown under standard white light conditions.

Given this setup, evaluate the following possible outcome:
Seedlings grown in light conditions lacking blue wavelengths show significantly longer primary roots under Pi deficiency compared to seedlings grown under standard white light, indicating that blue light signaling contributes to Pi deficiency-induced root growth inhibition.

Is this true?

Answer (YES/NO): YES